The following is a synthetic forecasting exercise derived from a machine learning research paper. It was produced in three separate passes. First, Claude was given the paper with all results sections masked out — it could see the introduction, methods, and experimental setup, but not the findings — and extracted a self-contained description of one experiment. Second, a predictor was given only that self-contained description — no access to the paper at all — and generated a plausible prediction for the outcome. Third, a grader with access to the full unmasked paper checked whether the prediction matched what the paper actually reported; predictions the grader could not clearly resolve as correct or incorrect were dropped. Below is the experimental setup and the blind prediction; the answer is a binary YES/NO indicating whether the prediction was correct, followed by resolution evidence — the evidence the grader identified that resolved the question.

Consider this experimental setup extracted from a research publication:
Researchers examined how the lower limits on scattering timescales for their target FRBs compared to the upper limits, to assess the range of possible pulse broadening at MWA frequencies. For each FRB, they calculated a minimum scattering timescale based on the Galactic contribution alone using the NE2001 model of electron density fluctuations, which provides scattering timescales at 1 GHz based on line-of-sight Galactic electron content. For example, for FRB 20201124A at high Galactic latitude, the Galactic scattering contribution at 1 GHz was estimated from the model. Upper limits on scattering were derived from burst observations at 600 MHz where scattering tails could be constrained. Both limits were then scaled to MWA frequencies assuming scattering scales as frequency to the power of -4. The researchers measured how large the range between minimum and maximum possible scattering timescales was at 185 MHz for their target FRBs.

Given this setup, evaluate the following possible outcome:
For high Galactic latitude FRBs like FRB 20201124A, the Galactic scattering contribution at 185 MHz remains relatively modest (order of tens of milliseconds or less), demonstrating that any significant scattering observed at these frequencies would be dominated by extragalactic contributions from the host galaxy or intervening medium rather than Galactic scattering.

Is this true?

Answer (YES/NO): NO